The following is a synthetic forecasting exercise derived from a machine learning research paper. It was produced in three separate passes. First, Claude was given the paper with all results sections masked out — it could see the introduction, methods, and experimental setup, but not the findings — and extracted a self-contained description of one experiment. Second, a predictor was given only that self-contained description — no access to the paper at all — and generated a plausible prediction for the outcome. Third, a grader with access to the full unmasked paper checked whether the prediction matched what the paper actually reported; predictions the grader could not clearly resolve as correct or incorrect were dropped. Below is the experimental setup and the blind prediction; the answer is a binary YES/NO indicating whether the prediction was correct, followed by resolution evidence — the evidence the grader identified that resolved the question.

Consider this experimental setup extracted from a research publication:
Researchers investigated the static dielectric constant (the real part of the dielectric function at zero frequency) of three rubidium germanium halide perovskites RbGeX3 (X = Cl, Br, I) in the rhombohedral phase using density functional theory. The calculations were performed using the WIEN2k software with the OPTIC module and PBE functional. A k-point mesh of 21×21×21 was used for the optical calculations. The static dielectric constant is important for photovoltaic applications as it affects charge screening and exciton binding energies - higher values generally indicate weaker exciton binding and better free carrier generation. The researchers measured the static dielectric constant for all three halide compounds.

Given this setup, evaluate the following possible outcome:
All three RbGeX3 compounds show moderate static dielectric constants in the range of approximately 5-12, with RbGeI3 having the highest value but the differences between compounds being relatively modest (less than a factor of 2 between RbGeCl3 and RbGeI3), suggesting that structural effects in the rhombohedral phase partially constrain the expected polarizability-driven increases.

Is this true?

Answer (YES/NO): NO